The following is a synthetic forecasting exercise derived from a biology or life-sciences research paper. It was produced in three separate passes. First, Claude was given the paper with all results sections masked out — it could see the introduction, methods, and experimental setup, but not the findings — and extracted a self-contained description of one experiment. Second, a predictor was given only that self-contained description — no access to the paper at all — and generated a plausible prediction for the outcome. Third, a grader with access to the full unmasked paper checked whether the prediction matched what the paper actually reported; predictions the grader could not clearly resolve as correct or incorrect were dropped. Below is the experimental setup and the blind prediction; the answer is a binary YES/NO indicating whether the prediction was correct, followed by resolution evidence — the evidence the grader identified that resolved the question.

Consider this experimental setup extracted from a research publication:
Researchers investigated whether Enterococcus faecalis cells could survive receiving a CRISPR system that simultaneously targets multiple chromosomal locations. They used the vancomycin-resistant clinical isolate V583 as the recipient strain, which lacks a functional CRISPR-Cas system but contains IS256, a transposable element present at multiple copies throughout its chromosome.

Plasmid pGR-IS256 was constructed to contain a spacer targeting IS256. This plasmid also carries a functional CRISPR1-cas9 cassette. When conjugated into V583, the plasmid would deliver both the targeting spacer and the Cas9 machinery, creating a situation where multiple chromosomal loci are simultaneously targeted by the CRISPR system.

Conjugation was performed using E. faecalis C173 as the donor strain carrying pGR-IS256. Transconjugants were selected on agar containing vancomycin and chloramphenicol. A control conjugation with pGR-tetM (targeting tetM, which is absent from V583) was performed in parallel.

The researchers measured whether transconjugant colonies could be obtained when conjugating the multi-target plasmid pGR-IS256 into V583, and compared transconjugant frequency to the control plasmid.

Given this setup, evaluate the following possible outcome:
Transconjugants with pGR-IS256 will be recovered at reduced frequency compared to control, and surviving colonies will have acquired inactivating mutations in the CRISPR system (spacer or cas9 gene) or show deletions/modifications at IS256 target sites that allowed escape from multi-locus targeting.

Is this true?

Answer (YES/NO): NO